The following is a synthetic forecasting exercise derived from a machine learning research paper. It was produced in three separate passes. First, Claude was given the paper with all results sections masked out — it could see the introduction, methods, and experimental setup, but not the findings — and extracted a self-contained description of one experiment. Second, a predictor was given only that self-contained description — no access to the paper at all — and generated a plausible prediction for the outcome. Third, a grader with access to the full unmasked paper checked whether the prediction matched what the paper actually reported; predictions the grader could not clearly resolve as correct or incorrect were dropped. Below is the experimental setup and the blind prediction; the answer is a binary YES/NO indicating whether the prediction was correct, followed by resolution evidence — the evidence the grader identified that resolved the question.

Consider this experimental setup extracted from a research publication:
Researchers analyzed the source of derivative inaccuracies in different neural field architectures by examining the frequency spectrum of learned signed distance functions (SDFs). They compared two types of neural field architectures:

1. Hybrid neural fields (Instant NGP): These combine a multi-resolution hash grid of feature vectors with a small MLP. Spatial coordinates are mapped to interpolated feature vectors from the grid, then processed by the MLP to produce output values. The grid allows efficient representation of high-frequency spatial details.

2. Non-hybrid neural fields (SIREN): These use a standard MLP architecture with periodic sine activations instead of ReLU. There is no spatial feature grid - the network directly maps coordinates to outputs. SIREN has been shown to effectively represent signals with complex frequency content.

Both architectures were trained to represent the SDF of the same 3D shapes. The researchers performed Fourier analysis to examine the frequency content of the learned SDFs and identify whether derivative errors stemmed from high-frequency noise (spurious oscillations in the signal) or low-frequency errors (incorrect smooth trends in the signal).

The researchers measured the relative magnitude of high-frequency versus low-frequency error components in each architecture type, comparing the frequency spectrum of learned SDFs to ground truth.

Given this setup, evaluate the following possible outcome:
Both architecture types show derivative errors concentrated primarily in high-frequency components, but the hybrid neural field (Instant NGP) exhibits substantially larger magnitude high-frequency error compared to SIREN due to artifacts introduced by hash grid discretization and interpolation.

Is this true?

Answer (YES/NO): NO